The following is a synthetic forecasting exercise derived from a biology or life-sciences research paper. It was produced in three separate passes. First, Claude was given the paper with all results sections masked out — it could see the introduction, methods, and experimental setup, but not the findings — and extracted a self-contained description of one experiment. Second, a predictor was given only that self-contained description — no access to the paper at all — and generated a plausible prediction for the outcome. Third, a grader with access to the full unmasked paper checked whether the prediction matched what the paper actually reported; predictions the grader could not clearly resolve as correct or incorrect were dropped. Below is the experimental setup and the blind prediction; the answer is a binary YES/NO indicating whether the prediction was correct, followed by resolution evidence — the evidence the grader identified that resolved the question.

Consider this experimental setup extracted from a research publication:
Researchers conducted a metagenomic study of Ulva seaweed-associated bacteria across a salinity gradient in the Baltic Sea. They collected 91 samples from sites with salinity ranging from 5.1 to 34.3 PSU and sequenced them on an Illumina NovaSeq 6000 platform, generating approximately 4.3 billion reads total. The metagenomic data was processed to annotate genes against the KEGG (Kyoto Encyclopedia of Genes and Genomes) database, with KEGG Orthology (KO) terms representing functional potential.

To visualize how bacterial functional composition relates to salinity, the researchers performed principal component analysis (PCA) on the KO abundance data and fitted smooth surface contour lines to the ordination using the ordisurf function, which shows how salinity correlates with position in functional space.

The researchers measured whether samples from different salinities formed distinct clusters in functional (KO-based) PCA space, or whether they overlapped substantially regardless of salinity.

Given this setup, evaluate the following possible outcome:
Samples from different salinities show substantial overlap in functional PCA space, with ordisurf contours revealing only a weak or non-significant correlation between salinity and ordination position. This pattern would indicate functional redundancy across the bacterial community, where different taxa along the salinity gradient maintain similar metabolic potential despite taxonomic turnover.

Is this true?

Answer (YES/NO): YES